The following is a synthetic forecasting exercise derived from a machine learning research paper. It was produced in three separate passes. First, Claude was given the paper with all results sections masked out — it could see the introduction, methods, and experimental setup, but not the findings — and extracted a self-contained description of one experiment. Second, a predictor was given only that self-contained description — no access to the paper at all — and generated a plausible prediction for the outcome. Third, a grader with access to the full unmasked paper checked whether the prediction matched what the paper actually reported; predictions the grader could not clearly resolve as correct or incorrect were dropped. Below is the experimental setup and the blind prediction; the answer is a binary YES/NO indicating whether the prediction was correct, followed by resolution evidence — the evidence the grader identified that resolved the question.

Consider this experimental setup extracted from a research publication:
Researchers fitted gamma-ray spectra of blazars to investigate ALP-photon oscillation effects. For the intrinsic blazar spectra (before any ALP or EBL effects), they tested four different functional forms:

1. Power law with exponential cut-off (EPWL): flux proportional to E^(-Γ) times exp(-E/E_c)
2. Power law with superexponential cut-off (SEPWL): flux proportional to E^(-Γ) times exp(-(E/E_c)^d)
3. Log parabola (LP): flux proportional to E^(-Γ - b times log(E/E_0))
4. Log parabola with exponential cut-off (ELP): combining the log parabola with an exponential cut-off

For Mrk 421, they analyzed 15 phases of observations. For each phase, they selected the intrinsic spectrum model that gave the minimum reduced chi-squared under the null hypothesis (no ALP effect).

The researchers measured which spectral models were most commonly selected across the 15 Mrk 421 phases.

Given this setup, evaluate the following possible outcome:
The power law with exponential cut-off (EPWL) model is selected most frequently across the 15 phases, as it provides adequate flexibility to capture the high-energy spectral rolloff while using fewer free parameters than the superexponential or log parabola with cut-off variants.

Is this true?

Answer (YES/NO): NO